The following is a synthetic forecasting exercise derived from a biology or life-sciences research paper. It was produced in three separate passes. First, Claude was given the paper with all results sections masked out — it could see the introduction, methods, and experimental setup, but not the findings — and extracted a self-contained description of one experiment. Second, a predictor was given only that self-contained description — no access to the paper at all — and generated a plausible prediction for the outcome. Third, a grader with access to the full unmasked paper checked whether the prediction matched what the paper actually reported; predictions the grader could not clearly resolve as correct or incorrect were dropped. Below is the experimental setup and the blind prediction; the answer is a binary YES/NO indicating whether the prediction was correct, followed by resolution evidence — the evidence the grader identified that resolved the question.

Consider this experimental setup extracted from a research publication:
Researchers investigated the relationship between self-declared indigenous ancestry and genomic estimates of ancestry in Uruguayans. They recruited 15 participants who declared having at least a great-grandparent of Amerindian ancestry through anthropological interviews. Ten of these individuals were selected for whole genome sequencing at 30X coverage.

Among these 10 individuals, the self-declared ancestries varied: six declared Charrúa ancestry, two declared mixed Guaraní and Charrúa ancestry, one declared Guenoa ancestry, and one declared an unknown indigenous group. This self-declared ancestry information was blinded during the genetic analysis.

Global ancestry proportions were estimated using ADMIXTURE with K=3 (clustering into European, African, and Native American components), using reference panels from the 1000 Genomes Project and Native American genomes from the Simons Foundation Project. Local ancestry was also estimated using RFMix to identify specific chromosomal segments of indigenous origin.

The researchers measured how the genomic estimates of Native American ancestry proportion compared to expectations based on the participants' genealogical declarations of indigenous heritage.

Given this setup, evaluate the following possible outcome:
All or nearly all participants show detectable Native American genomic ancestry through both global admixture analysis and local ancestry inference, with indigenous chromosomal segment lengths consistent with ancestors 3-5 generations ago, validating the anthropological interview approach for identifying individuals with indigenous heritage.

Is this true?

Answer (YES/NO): YES